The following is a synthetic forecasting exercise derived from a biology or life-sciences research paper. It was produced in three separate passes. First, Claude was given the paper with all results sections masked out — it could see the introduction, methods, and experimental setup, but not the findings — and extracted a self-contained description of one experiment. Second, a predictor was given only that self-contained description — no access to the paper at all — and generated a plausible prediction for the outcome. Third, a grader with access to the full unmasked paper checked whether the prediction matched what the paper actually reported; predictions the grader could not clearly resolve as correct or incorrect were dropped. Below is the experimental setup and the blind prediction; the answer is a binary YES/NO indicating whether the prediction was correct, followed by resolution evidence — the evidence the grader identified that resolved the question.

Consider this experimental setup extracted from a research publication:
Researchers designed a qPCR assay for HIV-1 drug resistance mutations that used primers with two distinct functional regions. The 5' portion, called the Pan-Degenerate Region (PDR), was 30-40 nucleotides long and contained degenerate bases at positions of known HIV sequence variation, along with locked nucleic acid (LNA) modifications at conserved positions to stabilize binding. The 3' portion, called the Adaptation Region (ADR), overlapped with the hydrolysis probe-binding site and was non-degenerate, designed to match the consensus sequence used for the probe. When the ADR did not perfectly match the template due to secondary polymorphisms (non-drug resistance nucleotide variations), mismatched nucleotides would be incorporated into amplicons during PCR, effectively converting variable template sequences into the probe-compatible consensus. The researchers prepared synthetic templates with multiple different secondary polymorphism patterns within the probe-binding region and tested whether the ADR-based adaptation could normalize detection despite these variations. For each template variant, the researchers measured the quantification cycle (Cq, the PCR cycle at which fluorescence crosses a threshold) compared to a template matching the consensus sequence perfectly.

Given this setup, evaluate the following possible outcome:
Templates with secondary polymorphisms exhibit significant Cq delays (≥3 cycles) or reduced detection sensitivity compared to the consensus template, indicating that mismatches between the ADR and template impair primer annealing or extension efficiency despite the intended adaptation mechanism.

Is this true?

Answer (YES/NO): NO